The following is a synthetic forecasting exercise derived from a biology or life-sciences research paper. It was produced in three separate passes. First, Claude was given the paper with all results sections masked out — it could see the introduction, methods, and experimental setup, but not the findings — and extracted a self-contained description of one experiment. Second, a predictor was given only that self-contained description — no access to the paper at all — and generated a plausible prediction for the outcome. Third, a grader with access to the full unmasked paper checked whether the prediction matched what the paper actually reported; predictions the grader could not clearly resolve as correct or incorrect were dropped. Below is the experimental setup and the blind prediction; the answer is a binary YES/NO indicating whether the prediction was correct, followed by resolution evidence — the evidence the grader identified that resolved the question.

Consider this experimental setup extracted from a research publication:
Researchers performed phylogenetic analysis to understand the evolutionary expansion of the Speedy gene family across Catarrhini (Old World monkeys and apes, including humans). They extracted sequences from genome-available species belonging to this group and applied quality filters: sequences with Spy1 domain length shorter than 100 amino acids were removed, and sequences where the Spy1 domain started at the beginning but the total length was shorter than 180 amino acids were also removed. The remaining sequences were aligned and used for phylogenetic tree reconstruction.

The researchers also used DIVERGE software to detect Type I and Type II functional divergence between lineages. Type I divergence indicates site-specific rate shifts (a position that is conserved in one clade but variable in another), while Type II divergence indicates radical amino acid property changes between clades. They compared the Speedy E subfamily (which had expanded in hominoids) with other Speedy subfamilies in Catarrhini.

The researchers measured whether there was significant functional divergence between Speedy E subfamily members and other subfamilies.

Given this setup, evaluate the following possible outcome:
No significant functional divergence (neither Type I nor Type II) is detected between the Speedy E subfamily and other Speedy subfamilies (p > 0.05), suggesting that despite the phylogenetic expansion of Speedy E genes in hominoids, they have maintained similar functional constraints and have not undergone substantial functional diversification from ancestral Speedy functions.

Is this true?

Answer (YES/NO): NO